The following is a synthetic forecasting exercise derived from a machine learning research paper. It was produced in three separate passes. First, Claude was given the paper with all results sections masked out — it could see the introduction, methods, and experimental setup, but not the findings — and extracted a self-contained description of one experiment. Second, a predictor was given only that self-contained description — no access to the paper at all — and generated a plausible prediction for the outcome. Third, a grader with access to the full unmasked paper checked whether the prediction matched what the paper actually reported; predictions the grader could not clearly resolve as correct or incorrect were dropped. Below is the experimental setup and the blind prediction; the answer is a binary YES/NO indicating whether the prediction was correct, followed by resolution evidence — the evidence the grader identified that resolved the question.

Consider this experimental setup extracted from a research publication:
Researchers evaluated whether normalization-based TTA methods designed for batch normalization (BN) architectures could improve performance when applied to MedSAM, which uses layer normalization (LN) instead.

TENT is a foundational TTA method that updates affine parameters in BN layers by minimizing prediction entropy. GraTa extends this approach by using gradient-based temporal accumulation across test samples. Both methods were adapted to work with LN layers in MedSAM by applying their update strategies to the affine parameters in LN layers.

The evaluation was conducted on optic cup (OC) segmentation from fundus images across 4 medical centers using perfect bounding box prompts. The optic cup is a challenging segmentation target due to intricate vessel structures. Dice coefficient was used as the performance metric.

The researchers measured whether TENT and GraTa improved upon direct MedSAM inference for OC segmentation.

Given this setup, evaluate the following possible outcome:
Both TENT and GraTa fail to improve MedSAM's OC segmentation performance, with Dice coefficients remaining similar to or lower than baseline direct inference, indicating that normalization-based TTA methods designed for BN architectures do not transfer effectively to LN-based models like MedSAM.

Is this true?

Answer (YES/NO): YES